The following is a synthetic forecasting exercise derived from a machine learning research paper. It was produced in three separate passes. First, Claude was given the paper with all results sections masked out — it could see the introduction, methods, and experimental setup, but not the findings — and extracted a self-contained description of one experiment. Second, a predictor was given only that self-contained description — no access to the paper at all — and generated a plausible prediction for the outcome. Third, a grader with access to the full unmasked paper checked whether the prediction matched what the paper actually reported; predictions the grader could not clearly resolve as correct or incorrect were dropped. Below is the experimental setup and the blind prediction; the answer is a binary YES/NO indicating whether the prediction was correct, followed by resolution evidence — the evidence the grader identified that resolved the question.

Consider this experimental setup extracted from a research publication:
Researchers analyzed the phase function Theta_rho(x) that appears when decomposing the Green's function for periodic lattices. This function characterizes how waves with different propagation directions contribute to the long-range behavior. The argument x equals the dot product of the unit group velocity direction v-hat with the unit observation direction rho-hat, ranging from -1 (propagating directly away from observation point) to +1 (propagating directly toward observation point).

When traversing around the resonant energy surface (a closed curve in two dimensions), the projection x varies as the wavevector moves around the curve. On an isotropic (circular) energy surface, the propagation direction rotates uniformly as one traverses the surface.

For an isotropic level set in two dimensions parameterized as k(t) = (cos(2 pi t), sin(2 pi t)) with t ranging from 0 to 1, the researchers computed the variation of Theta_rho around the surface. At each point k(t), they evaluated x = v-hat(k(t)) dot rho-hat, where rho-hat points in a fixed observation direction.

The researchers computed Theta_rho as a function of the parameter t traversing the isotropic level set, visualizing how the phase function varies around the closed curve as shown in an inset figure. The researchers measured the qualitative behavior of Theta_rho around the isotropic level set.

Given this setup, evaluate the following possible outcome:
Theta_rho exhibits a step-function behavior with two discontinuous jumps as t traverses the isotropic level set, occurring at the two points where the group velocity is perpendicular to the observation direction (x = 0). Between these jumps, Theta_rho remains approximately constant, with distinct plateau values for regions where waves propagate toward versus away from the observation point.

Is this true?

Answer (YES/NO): NO